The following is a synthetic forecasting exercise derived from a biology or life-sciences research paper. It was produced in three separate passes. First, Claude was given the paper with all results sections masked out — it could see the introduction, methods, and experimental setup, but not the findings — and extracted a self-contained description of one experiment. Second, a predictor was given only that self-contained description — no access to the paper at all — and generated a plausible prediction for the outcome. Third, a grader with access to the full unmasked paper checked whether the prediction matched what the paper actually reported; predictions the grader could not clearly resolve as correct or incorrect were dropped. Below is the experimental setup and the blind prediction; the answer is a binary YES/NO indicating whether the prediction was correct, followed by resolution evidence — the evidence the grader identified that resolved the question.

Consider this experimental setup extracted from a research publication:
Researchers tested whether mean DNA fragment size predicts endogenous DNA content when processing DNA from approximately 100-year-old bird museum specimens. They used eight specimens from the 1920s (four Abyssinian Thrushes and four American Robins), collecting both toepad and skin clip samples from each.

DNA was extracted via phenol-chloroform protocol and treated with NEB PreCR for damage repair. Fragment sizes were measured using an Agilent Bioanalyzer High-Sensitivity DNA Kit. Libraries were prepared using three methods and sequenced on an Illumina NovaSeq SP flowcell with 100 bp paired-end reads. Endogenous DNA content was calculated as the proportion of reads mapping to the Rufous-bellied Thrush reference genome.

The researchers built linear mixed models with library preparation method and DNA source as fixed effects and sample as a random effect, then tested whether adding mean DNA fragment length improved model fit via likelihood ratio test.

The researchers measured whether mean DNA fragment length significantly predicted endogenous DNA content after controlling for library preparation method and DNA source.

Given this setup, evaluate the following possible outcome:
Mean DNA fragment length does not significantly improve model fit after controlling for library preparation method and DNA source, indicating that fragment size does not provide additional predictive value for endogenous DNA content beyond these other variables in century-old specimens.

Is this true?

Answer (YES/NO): NO